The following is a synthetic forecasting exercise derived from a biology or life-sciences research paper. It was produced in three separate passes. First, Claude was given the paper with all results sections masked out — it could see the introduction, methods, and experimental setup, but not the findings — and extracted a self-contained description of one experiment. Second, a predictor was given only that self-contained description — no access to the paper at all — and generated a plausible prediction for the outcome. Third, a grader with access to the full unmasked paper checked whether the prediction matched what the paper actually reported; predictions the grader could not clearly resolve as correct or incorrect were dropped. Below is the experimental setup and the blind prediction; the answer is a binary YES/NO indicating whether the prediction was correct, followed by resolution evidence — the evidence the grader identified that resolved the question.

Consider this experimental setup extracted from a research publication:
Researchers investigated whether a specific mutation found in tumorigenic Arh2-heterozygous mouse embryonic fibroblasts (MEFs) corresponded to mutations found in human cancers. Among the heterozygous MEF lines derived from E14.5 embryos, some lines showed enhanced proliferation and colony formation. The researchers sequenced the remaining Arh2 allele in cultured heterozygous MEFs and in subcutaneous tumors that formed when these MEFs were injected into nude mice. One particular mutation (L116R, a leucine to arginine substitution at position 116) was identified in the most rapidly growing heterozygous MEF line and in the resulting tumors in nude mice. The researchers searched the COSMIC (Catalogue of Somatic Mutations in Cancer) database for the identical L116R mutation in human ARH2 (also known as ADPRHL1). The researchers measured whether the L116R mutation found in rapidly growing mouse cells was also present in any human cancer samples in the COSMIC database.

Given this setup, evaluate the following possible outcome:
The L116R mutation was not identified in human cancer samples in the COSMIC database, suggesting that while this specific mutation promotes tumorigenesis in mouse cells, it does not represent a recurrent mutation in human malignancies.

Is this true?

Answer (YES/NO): NO